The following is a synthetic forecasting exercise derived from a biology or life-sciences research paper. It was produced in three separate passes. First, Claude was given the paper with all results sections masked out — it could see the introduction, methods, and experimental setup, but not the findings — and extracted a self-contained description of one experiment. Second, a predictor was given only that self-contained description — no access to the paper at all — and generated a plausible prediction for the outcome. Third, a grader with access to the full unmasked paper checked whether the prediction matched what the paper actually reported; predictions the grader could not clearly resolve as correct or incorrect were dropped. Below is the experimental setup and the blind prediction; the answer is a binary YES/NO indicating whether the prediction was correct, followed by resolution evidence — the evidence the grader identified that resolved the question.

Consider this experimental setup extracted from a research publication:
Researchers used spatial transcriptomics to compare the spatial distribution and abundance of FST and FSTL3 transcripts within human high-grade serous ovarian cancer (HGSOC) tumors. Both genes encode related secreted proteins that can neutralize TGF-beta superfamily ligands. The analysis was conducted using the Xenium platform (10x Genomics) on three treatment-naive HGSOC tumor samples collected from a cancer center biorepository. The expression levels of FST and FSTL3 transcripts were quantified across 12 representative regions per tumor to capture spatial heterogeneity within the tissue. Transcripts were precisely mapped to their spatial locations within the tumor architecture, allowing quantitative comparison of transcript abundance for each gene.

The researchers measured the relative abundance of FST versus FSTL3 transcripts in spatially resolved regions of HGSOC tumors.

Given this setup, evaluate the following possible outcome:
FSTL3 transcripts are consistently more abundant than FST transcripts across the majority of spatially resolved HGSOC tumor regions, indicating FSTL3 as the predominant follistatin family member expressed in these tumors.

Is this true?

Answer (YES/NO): YES